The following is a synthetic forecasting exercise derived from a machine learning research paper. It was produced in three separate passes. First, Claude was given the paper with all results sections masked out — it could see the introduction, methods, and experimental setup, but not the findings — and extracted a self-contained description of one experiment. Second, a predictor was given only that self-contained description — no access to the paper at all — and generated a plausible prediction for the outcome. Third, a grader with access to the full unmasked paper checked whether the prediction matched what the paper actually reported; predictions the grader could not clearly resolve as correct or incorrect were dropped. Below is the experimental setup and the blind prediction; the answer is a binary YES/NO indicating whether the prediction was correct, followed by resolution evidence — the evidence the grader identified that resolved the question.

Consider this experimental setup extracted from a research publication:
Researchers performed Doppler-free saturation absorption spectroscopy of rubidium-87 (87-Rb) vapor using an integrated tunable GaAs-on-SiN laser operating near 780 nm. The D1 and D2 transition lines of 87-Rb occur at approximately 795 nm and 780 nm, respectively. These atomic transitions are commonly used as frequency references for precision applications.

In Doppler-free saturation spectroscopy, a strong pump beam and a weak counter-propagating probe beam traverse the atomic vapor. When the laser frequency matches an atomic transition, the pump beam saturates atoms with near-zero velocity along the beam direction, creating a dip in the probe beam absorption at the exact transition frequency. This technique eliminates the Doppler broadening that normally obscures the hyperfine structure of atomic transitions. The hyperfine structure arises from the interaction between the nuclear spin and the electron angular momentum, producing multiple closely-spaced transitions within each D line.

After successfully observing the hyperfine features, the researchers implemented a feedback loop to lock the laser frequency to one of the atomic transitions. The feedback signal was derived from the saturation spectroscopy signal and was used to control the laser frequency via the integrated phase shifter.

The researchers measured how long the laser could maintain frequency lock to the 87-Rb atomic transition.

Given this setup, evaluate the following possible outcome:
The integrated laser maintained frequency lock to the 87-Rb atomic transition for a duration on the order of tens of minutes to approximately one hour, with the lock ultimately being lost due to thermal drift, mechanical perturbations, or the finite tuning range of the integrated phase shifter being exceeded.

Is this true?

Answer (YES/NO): NO